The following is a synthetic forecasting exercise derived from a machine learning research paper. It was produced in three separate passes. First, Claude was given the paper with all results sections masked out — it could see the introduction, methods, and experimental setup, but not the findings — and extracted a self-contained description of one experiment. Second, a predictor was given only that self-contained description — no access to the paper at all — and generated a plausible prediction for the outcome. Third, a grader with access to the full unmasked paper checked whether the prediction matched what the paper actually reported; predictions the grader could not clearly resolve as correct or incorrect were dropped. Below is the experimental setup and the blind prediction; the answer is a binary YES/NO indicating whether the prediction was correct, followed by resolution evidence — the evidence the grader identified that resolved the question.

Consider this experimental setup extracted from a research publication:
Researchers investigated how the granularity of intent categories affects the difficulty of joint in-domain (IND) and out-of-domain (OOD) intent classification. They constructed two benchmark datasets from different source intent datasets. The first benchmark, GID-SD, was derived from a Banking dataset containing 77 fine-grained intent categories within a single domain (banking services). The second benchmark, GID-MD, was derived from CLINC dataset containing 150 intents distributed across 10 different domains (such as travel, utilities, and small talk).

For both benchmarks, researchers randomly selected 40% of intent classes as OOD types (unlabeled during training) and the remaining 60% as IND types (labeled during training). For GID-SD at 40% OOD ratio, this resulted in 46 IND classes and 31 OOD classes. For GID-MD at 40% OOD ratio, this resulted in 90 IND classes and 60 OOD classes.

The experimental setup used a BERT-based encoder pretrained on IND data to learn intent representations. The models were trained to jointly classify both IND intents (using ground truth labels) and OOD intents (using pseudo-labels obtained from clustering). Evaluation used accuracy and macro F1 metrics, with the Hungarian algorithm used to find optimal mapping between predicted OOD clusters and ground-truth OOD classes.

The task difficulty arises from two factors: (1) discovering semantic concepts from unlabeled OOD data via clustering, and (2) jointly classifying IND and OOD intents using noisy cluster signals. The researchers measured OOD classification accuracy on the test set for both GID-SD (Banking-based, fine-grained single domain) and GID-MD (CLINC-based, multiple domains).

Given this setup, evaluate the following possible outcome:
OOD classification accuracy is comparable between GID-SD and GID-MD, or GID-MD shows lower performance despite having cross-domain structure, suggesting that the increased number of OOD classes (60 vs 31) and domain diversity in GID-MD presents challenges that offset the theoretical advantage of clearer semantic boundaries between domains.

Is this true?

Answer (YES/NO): NO